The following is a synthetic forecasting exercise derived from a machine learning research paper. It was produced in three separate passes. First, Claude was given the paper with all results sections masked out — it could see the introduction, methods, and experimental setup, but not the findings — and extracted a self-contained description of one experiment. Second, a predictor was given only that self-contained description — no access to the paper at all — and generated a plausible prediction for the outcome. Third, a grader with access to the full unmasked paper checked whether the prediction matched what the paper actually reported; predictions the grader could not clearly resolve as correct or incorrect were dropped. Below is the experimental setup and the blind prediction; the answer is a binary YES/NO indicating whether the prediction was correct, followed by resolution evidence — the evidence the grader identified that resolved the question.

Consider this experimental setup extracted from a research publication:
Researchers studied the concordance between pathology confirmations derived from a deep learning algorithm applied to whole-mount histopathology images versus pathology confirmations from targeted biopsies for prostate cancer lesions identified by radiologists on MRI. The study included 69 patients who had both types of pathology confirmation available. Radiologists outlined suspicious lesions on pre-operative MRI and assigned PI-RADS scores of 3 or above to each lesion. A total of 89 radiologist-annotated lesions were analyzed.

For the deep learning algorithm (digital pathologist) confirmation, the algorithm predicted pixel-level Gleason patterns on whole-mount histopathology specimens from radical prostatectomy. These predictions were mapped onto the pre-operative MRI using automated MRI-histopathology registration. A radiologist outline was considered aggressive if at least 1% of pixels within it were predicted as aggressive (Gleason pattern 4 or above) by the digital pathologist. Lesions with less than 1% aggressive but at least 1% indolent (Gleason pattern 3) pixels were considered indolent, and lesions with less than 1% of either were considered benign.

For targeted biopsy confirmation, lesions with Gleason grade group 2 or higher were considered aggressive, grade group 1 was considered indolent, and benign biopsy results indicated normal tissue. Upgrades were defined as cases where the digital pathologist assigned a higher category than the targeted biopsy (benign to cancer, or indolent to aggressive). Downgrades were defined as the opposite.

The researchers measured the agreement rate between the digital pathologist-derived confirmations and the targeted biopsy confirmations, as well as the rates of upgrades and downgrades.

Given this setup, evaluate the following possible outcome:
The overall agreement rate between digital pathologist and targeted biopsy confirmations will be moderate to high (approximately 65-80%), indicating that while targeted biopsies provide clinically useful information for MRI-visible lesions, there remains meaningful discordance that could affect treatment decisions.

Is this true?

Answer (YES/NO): YES